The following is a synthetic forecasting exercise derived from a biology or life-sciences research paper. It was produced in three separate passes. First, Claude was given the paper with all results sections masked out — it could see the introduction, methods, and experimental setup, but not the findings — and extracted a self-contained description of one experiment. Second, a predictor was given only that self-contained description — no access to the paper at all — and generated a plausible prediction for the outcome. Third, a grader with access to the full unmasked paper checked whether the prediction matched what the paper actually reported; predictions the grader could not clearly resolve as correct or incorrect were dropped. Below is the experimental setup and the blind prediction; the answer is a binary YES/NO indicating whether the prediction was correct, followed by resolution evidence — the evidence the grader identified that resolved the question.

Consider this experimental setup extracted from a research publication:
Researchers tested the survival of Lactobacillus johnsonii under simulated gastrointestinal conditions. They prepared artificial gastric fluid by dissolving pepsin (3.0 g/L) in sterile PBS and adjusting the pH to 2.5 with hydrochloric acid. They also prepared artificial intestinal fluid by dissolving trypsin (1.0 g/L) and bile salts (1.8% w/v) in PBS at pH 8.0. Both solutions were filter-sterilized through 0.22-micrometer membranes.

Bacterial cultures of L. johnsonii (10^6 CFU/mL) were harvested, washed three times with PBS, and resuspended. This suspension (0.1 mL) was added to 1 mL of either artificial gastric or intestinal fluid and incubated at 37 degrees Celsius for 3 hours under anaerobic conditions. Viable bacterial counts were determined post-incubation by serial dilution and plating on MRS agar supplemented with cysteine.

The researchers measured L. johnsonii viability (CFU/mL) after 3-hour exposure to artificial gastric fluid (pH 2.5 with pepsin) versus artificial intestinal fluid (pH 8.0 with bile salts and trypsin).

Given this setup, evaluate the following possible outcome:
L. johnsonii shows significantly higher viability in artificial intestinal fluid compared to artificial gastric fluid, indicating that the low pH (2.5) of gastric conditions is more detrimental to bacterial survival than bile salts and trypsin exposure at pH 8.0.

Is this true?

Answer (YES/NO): NO